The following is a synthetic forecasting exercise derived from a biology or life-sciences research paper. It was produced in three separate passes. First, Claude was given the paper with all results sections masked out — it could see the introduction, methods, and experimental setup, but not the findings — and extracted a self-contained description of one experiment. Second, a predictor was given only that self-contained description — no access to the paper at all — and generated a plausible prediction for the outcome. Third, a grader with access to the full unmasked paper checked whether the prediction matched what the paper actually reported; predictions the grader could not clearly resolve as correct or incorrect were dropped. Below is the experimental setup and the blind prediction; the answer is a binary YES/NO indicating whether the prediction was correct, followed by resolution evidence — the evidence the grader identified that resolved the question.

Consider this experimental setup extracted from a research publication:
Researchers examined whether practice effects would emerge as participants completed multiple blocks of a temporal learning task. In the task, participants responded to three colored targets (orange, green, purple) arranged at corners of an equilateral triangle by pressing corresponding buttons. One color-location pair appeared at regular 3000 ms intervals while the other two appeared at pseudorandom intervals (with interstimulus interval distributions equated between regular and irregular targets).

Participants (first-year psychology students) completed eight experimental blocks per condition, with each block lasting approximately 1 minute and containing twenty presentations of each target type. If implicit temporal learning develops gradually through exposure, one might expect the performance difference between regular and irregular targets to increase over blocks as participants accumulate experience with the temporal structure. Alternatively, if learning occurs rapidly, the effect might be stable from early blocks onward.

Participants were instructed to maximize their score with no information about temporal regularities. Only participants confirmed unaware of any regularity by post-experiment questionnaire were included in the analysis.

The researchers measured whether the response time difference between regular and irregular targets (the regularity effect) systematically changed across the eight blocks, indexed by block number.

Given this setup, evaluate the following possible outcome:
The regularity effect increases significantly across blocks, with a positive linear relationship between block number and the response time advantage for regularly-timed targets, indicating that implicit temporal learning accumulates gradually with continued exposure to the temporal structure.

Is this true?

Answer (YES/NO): NO